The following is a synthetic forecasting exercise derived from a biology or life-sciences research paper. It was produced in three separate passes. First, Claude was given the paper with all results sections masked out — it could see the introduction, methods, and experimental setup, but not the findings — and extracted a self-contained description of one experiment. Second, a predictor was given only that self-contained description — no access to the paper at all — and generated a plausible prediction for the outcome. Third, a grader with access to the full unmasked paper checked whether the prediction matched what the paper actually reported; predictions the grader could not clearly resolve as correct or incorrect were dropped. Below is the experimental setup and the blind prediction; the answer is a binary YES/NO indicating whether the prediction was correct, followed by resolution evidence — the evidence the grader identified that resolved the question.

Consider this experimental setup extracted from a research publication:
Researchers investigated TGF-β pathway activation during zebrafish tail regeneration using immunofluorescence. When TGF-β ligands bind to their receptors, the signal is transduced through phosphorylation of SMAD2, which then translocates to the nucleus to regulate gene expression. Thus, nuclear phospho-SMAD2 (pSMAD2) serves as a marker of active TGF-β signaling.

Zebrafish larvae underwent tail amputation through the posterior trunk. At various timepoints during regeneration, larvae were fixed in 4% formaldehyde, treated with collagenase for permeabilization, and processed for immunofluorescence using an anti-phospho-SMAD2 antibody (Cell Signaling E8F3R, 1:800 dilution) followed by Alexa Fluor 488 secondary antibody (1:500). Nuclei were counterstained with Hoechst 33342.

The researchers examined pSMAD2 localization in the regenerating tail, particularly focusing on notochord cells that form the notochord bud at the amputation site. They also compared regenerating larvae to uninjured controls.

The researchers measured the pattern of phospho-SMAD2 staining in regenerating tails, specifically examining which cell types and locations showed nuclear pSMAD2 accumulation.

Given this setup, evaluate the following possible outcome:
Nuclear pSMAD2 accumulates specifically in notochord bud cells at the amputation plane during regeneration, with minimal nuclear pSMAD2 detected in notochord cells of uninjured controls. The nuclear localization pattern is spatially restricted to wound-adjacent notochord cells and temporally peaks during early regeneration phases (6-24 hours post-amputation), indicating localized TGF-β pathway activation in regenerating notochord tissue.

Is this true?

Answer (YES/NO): NO